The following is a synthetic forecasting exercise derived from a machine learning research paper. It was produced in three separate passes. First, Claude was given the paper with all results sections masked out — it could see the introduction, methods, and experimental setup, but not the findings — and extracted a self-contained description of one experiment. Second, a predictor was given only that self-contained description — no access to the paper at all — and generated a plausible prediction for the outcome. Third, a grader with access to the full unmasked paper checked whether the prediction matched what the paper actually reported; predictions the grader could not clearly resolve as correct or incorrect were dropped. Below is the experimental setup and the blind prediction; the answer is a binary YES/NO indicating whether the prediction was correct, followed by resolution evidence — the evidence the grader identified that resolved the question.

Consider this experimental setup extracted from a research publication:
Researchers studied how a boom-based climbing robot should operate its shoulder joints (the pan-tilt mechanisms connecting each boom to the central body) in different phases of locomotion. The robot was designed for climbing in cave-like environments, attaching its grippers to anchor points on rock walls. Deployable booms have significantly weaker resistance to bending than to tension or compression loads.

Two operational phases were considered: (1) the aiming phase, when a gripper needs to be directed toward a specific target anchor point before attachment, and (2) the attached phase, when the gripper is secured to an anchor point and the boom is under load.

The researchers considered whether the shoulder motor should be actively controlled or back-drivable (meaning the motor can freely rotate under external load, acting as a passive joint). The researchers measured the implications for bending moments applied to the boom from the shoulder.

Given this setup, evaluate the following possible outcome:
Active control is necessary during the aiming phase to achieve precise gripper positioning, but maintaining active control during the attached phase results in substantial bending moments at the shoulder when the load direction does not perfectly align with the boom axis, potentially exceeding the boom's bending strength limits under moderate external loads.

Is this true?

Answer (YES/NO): NO